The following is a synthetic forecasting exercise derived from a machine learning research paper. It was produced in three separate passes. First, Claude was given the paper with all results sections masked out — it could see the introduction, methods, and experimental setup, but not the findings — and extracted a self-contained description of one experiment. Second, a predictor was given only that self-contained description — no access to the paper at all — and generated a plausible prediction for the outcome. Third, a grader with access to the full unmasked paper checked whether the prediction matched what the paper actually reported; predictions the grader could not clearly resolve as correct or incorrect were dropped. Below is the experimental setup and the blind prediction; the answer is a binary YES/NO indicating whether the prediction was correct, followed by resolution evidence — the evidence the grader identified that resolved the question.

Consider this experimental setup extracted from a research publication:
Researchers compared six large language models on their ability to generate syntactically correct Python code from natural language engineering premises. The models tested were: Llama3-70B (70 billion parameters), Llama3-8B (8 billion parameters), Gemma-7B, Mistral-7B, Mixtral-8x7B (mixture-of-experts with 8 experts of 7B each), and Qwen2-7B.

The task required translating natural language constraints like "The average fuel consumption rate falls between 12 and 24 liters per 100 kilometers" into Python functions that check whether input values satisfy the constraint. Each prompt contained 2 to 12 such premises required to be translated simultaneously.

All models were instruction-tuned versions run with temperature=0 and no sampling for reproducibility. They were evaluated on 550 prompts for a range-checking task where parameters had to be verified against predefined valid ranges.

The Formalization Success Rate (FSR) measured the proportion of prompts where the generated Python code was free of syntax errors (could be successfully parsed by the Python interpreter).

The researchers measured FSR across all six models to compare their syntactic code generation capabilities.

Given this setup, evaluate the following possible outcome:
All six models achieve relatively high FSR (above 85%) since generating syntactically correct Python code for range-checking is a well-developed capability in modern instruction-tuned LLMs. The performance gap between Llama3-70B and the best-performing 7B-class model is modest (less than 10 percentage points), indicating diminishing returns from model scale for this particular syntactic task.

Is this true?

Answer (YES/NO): YES